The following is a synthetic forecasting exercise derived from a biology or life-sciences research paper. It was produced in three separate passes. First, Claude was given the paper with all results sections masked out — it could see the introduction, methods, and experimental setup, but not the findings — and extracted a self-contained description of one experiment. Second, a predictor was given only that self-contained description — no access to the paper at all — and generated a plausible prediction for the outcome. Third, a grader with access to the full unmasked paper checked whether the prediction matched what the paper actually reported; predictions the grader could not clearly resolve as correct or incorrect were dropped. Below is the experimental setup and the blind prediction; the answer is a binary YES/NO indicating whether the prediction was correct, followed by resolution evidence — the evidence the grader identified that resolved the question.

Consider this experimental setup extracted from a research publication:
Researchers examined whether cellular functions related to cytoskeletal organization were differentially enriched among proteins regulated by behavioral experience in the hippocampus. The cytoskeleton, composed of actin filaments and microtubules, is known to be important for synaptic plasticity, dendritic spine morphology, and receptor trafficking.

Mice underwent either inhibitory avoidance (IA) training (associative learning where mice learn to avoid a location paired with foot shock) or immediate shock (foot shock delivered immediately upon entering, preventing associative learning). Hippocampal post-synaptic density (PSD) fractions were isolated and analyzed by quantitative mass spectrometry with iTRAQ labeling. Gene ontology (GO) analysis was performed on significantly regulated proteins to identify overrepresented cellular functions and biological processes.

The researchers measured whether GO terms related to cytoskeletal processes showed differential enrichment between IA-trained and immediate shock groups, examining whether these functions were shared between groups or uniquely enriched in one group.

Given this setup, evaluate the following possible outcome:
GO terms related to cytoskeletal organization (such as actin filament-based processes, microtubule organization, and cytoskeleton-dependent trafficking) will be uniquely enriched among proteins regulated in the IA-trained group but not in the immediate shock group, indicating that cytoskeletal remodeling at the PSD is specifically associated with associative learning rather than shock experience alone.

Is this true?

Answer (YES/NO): NO